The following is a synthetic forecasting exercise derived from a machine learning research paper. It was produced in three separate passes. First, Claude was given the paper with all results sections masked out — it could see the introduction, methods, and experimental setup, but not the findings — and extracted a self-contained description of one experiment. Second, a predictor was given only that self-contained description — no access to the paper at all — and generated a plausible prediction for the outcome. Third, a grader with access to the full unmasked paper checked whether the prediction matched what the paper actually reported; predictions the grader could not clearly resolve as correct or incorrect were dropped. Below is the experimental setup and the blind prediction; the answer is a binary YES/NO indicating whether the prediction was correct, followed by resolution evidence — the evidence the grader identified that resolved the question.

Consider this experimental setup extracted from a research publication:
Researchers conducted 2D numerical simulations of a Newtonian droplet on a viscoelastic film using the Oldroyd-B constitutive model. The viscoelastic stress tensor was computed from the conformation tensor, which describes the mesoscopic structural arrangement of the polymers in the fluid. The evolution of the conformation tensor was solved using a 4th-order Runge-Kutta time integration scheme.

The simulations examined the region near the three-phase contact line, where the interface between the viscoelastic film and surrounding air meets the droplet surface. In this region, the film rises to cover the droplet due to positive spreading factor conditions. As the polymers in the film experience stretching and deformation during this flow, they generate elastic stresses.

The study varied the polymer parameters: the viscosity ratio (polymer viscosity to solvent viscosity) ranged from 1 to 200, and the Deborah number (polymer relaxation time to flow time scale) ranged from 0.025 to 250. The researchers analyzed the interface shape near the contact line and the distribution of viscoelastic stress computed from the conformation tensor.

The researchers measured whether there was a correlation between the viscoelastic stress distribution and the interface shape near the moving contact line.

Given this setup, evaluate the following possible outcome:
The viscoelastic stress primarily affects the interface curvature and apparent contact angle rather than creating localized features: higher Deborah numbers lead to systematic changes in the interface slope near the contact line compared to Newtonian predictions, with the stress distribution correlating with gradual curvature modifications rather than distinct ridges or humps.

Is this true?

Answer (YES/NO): NO